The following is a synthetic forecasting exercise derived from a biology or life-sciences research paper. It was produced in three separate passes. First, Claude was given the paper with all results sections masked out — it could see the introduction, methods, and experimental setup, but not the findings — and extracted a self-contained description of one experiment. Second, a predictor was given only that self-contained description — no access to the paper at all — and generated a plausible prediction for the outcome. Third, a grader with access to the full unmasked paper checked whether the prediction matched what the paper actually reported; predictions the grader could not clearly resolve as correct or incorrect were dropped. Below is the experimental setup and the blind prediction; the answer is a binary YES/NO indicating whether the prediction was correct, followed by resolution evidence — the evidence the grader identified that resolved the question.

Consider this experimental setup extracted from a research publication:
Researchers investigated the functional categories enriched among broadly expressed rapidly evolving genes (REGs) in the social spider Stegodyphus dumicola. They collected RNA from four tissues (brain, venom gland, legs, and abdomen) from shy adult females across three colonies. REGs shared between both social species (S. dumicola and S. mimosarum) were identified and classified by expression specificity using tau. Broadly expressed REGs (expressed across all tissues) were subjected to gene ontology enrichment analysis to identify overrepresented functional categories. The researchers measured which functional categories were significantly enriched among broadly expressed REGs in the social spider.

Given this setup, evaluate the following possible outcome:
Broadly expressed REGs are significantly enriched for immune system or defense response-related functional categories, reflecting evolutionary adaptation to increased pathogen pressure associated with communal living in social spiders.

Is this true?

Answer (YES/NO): NO